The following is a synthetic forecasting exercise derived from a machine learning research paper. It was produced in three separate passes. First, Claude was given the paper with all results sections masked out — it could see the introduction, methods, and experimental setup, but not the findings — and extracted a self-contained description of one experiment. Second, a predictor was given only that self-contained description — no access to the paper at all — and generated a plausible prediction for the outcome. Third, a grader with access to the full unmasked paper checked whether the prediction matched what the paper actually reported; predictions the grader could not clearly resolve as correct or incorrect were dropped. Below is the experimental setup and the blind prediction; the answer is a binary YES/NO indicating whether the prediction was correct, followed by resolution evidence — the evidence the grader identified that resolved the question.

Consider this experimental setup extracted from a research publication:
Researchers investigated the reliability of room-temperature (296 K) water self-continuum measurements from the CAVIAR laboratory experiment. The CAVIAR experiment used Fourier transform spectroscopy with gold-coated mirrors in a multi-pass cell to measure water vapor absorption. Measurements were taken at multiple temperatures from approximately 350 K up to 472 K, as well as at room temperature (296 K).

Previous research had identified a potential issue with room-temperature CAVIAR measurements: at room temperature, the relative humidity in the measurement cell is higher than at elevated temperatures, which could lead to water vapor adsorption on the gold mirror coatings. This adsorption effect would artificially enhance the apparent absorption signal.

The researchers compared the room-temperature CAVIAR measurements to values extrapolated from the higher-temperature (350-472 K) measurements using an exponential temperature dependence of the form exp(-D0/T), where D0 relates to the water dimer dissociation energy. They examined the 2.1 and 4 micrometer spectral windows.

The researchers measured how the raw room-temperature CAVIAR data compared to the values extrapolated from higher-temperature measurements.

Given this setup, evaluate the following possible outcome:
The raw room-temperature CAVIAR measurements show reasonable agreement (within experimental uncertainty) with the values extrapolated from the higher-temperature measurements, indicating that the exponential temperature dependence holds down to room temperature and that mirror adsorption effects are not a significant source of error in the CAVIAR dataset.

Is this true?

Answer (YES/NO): NO